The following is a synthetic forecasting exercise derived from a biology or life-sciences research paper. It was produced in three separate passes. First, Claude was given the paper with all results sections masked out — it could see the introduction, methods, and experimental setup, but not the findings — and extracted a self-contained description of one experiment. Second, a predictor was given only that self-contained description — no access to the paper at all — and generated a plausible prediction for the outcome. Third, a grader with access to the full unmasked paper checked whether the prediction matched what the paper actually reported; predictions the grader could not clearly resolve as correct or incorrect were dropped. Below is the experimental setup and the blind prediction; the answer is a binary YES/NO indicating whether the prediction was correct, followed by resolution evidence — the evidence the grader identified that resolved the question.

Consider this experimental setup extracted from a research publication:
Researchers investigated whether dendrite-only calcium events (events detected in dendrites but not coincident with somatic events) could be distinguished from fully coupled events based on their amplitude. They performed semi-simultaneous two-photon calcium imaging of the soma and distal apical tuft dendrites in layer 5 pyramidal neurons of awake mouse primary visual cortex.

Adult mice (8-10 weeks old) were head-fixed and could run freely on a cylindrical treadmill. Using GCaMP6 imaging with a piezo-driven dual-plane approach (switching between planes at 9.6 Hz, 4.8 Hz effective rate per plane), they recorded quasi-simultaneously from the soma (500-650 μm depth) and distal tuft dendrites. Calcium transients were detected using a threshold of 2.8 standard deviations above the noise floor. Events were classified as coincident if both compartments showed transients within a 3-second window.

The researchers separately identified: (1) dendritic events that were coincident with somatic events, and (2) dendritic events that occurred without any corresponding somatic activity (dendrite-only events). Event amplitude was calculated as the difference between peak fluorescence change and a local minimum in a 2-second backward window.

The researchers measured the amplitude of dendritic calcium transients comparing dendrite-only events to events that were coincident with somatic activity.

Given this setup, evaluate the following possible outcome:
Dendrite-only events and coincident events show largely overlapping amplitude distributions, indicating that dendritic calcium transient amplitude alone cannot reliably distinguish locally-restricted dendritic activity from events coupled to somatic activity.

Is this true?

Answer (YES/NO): NO